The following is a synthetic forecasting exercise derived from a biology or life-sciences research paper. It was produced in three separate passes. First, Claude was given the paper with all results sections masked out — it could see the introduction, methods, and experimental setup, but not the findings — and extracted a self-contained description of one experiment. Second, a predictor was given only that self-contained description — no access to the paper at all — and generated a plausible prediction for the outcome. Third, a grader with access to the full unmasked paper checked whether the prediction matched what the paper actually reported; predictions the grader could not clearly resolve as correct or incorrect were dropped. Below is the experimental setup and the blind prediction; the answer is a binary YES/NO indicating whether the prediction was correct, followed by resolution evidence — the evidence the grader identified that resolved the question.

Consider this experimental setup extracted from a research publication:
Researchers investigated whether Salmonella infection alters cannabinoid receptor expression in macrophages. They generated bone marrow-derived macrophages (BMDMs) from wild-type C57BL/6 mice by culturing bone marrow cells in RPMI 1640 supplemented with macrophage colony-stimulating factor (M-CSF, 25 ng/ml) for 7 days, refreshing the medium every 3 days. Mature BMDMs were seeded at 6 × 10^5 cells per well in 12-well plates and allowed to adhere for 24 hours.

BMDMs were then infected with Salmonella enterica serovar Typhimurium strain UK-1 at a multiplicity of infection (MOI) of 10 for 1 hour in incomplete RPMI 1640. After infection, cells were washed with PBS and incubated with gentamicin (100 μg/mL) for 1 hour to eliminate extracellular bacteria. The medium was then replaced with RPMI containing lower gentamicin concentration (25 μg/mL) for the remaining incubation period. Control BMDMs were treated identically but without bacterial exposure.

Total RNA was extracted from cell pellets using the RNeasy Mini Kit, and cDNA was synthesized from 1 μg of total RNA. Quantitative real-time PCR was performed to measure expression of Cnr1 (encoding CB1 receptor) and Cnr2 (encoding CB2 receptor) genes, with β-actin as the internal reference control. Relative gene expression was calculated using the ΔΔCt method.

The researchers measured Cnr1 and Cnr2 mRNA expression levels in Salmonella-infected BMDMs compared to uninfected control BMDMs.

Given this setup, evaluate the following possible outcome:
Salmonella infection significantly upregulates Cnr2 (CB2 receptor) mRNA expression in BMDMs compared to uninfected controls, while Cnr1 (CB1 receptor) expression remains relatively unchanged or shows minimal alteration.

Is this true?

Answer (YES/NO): NO